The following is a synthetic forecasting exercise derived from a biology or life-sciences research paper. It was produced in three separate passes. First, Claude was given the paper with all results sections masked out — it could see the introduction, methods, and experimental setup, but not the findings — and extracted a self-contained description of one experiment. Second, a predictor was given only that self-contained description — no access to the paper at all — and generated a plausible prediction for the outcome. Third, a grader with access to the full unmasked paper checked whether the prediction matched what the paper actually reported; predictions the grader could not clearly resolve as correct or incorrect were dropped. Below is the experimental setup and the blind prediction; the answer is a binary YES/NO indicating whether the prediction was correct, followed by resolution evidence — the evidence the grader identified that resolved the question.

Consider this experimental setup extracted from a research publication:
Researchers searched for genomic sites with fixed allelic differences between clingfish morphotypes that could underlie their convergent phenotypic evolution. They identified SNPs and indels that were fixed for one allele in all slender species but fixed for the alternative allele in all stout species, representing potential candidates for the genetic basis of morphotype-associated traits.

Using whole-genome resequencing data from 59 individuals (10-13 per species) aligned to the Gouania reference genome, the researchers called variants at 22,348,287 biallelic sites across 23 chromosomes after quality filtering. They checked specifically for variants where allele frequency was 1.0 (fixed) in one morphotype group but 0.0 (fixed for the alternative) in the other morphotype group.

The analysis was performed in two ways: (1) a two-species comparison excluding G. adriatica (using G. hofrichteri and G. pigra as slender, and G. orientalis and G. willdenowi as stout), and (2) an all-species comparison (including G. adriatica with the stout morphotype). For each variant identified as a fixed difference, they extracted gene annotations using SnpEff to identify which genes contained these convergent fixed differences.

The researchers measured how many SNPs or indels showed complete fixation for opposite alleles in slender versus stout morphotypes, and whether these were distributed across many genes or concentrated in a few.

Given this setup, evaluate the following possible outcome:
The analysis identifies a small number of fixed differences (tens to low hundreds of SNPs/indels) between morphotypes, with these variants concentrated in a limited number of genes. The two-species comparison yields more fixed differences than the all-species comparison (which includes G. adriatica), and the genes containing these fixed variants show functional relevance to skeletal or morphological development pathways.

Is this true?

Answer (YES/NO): NO